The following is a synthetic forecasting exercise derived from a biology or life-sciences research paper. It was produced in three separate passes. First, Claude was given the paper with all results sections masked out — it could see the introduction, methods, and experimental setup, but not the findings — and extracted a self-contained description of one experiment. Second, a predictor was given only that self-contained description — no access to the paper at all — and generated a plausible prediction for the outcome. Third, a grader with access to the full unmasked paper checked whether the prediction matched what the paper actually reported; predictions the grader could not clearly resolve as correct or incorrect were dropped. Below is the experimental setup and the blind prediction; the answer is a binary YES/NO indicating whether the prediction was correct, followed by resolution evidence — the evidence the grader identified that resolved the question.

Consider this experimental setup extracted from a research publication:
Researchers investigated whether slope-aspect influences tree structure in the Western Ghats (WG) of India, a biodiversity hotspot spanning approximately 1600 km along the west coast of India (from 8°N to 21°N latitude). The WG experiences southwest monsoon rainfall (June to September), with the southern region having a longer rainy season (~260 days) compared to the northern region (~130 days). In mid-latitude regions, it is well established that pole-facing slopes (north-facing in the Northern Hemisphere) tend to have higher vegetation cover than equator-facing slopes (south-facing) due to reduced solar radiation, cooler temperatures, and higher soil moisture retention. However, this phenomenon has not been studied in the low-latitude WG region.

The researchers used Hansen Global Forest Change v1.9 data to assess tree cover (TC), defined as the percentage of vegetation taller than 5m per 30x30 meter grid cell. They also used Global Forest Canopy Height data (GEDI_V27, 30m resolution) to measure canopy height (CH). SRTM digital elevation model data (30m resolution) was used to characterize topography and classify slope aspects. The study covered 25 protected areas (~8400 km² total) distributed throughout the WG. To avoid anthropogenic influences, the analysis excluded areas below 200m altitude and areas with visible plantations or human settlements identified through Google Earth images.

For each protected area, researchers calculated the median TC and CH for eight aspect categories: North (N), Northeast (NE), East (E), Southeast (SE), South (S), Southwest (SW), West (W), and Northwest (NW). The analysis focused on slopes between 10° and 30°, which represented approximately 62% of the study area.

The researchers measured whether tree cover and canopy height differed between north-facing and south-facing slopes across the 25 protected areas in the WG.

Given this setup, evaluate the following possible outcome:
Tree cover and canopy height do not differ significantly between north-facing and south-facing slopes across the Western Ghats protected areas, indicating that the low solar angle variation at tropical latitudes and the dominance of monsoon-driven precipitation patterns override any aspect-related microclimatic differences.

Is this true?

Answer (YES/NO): NO